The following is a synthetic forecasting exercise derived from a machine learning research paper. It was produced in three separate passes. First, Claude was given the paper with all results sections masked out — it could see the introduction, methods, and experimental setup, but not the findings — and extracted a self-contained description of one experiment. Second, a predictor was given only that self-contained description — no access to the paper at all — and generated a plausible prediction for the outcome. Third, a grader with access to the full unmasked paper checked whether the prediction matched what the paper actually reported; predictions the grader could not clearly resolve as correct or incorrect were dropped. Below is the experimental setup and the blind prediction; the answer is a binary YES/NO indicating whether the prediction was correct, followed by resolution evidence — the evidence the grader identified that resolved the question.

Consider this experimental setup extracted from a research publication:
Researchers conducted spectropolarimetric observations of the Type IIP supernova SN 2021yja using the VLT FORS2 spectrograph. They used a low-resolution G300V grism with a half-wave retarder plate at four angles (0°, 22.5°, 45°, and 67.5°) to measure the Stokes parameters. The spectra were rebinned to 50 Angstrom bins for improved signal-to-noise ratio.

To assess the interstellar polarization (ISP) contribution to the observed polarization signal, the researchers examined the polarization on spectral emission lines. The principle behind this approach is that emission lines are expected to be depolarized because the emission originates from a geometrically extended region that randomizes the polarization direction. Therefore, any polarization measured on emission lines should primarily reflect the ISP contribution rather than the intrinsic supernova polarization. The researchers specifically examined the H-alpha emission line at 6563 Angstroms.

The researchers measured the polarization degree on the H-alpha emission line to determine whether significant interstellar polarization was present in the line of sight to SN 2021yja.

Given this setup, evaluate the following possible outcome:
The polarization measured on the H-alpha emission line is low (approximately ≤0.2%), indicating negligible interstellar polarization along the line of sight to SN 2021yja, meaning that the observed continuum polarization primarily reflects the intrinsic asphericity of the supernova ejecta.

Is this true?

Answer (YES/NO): YES